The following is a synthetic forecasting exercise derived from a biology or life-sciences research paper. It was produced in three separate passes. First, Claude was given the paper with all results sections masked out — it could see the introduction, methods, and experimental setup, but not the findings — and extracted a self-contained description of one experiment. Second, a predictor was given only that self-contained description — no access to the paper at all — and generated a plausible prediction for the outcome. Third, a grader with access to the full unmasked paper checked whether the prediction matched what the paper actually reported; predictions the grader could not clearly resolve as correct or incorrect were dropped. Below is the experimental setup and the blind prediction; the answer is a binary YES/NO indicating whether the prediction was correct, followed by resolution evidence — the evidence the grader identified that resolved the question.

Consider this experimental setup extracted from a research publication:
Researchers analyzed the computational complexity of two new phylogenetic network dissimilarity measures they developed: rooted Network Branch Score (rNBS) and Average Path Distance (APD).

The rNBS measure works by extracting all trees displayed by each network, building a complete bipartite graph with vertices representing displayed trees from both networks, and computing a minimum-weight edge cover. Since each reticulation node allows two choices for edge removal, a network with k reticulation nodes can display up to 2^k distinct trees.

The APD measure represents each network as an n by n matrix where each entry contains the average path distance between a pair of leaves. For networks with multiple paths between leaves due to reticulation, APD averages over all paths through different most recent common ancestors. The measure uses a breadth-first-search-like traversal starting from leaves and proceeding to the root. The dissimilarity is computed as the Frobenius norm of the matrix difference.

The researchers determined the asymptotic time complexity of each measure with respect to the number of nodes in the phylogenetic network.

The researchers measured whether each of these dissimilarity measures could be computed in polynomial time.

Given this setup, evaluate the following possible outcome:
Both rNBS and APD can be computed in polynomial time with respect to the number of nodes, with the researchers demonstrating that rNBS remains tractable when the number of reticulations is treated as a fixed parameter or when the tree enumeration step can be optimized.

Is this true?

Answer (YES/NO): NO